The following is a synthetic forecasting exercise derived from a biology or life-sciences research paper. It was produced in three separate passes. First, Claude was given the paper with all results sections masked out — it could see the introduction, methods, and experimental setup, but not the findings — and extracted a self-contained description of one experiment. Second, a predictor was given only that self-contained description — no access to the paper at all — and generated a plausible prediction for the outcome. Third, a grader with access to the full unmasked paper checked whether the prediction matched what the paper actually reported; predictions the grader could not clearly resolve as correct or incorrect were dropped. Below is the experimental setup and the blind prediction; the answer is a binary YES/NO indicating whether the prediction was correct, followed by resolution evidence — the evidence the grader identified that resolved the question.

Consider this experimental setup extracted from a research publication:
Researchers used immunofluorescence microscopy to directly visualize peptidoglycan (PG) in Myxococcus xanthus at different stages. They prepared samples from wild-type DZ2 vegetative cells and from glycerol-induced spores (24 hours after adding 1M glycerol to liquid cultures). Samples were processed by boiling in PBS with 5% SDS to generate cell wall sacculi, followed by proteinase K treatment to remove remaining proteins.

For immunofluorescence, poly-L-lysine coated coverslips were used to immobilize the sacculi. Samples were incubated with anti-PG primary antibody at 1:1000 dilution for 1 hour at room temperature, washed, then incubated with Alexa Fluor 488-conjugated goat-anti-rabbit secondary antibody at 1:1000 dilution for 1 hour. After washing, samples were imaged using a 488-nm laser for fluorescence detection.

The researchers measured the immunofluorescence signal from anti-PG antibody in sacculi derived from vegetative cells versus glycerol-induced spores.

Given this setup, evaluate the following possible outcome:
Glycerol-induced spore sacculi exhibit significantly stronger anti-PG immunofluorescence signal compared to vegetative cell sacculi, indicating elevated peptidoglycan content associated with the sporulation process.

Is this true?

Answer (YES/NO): NO